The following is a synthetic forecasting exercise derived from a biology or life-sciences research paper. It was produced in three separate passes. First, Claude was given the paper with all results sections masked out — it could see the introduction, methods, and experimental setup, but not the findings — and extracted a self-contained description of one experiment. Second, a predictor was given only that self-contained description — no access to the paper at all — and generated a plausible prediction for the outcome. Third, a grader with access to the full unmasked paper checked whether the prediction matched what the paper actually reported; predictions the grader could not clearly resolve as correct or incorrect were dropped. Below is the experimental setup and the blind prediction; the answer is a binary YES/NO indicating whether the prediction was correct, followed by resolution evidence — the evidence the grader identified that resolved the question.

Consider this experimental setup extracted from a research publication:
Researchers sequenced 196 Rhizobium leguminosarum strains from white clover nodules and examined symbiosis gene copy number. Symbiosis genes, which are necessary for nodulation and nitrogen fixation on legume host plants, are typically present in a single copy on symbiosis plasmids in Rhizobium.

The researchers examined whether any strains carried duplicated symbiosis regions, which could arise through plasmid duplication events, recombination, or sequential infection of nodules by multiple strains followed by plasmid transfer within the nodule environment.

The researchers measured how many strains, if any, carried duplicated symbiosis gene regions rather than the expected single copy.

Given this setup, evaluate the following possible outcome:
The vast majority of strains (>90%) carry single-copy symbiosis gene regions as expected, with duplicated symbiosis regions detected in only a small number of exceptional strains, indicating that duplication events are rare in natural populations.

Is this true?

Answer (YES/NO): YES